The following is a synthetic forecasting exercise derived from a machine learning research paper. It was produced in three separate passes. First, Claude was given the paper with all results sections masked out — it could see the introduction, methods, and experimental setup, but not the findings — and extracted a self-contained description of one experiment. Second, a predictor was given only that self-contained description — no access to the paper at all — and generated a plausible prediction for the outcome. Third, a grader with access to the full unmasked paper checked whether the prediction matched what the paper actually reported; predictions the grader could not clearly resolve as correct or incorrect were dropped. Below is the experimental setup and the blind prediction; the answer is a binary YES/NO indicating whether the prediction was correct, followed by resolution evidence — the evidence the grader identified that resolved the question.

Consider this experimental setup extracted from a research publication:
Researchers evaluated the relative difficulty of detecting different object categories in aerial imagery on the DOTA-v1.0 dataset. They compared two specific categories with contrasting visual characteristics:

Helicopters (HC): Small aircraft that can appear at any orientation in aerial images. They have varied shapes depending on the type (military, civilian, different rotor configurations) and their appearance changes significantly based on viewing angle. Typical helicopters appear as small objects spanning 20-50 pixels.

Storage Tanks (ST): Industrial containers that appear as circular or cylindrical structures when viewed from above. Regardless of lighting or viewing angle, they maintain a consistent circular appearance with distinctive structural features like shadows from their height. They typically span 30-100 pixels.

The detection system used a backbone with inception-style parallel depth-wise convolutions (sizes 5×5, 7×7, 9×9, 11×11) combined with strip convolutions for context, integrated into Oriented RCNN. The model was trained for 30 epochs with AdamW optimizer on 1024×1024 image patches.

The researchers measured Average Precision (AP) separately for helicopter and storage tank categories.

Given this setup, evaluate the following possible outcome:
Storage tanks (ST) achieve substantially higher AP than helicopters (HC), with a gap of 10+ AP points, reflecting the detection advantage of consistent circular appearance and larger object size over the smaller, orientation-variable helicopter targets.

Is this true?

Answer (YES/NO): YES